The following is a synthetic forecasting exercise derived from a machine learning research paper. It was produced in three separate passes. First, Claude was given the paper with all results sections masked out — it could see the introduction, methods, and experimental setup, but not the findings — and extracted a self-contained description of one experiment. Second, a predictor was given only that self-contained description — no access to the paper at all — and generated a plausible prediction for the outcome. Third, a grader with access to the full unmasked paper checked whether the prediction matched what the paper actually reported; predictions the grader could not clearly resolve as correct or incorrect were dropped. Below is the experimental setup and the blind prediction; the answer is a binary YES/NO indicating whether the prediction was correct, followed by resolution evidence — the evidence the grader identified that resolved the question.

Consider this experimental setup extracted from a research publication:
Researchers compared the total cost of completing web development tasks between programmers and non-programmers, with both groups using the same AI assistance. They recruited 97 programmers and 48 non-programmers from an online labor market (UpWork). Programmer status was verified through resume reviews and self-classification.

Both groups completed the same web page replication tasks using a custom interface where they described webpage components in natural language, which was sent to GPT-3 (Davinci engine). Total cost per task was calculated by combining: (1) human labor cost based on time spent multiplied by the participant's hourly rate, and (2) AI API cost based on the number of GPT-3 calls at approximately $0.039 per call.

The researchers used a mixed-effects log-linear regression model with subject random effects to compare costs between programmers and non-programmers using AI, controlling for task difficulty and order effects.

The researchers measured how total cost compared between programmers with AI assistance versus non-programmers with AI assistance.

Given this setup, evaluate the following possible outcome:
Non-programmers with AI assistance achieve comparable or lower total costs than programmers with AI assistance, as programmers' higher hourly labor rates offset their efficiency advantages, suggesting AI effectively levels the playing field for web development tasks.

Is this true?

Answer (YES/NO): YES